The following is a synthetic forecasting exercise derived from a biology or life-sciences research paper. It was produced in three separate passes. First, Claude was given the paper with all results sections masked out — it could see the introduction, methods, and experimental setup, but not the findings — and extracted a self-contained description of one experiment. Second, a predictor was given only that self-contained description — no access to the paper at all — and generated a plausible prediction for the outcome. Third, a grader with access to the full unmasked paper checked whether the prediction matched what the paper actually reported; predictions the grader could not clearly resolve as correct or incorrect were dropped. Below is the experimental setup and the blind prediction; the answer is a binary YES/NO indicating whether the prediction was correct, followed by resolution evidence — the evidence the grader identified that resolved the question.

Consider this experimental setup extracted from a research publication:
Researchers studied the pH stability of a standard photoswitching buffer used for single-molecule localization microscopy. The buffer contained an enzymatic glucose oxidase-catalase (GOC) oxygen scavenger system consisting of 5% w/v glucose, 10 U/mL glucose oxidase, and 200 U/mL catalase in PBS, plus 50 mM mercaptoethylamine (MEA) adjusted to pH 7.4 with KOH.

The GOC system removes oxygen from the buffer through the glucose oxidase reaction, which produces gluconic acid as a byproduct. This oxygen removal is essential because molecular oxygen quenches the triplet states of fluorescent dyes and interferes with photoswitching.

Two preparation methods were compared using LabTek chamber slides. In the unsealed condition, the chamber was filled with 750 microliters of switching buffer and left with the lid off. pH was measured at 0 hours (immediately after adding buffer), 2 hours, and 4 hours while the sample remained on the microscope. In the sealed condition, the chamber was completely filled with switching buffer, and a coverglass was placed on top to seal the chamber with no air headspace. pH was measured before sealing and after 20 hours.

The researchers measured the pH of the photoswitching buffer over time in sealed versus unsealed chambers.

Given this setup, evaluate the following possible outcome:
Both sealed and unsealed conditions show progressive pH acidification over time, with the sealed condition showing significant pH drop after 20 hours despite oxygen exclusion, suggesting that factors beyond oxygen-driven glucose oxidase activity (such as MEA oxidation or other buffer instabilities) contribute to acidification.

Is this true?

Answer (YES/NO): NO